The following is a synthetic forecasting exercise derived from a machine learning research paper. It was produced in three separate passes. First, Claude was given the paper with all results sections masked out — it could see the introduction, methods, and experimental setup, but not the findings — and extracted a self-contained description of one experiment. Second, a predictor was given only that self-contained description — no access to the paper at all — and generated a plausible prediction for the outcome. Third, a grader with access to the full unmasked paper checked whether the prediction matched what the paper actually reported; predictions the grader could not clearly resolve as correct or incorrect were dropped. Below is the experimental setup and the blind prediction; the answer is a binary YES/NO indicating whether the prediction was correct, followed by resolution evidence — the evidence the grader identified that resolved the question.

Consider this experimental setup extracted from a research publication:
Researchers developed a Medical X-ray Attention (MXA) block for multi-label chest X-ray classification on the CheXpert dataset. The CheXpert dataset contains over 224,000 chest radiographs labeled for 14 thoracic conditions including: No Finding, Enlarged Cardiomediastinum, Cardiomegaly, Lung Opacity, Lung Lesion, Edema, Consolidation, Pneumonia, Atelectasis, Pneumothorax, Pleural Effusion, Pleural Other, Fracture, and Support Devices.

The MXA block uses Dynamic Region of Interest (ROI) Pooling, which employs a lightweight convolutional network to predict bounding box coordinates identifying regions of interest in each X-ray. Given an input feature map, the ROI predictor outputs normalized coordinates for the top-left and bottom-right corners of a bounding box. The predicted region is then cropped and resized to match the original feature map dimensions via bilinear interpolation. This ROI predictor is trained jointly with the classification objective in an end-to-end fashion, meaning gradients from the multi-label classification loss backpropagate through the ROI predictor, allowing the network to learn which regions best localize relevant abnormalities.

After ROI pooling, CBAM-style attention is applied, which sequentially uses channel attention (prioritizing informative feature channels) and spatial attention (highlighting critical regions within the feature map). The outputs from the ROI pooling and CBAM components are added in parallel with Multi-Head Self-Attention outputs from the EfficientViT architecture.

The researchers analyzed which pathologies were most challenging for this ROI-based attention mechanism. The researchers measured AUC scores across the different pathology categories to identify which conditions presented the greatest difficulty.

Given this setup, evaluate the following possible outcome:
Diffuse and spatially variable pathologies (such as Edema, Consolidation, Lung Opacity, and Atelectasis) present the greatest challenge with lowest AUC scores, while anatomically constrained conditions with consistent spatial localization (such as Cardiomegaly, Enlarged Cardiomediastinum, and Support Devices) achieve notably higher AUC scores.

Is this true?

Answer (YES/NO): NO